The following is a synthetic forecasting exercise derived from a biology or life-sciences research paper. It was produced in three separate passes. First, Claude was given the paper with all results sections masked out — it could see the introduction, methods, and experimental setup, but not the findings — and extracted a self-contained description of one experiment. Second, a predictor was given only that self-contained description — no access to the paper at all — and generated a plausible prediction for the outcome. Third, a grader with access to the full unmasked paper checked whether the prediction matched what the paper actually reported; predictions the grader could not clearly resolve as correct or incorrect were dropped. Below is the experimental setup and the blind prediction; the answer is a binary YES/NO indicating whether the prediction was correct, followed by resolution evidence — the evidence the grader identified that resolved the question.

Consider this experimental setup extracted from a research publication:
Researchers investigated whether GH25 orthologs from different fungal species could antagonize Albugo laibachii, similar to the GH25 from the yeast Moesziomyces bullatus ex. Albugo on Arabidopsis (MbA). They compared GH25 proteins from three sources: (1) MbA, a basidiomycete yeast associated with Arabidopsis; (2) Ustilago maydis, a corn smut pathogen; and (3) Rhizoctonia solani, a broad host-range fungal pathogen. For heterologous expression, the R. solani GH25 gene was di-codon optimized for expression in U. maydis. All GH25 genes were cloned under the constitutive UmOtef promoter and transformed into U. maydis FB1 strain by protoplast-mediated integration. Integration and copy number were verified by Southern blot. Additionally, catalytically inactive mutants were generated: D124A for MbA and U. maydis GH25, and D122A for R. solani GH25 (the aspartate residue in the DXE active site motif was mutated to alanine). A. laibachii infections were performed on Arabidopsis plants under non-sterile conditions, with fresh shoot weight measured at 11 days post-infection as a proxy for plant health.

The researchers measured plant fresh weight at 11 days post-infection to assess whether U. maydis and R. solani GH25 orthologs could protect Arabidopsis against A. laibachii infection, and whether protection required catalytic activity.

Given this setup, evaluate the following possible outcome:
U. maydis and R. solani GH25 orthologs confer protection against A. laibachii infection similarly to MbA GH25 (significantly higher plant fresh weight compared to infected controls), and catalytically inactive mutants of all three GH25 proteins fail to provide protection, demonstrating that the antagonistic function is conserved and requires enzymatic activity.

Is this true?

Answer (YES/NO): NO